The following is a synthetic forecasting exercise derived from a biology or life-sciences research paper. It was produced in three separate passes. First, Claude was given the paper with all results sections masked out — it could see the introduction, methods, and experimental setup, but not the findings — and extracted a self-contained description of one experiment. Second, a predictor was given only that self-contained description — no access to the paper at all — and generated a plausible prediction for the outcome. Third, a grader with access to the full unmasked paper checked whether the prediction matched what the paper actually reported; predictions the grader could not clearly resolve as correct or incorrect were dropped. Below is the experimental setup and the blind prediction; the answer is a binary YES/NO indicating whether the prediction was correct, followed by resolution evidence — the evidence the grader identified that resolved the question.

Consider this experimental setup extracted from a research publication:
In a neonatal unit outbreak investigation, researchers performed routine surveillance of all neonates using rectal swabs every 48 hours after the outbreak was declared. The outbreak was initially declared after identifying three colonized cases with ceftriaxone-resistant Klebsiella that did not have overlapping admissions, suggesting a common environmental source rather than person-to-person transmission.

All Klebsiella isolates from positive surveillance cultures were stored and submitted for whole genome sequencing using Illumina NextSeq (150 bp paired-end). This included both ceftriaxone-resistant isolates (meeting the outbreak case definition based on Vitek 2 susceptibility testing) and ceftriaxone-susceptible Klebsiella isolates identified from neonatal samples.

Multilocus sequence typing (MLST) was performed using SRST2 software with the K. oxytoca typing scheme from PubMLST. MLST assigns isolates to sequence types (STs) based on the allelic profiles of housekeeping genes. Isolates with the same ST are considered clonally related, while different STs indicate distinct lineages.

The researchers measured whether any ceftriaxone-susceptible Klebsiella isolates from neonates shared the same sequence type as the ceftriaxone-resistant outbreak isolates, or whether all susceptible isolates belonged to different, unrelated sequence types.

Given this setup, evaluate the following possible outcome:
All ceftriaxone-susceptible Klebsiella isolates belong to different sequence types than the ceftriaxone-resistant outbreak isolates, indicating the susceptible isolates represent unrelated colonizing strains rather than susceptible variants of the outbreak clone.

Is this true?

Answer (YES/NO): YES